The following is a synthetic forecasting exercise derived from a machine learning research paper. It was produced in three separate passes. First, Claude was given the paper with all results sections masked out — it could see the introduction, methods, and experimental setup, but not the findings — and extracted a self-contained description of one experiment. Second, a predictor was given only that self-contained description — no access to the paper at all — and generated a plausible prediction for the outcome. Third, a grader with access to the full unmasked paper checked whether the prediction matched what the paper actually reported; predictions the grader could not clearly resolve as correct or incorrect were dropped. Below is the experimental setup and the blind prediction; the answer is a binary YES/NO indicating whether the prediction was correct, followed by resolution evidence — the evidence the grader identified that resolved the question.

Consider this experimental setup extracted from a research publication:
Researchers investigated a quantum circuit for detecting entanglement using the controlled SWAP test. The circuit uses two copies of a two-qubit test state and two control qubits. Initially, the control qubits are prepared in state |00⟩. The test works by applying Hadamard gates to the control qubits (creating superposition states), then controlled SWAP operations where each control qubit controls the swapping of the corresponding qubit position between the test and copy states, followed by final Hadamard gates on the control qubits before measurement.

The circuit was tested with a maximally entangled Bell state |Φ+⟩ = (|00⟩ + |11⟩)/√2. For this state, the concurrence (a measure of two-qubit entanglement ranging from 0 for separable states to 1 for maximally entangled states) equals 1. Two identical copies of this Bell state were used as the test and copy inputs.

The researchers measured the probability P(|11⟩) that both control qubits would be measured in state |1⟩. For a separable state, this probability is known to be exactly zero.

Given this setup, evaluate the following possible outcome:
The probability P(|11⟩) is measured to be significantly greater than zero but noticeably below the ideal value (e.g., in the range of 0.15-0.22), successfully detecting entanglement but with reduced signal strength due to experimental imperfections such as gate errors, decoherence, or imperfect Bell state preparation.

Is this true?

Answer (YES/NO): NO